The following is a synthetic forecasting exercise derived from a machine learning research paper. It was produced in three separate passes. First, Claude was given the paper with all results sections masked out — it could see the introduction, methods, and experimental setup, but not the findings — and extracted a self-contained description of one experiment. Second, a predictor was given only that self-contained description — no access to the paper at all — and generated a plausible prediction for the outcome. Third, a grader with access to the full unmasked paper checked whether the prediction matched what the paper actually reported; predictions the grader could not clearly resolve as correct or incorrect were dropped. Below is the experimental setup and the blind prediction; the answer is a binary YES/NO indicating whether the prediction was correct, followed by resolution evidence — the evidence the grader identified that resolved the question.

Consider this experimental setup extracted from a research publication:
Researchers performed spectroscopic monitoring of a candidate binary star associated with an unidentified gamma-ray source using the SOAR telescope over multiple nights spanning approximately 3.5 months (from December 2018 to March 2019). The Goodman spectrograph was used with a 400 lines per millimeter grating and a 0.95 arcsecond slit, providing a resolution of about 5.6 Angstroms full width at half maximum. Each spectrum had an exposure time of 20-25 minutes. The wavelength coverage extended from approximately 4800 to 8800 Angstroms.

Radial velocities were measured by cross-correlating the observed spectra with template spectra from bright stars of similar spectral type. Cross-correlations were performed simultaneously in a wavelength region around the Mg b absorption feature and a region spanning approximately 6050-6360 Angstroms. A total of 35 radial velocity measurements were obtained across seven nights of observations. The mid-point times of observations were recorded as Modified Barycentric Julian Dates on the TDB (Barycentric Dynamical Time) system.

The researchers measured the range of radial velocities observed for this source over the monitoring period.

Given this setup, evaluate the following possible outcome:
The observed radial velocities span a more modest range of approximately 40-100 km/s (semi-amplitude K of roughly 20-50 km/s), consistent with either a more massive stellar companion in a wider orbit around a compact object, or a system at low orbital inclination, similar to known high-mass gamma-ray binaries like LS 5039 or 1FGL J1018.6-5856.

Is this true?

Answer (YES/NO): NO